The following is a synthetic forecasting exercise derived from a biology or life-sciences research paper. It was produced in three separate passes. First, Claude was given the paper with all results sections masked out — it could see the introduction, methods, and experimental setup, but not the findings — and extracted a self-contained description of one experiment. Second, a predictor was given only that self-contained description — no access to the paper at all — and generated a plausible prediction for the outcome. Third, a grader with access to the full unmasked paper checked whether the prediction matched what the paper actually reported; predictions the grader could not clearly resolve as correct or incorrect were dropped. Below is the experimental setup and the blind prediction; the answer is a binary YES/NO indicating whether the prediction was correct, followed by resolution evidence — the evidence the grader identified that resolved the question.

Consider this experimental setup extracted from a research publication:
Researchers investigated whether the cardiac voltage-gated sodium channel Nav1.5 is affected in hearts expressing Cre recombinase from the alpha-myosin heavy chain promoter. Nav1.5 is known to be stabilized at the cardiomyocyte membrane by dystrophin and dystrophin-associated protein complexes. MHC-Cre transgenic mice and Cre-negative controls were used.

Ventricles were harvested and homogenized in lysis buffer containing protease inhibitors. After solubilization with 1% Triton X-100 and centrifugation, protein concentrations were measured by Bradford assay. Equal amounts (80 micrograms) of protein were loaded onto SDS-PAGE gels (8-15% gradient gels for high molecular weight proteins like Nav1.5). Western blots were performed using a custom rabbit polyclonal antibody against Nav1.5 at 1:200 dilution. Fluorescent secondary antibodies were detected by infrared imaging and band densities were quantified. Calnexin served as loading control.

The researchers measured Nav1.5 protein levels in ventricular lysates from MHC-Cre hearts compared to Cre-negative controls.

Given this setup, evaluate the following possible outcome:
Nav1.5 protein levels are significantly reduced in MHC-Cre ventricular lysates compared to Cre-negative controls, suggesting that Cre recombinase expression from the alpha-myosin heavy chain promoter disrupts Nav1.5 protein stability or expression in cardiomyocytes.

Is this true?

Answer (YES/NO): NO